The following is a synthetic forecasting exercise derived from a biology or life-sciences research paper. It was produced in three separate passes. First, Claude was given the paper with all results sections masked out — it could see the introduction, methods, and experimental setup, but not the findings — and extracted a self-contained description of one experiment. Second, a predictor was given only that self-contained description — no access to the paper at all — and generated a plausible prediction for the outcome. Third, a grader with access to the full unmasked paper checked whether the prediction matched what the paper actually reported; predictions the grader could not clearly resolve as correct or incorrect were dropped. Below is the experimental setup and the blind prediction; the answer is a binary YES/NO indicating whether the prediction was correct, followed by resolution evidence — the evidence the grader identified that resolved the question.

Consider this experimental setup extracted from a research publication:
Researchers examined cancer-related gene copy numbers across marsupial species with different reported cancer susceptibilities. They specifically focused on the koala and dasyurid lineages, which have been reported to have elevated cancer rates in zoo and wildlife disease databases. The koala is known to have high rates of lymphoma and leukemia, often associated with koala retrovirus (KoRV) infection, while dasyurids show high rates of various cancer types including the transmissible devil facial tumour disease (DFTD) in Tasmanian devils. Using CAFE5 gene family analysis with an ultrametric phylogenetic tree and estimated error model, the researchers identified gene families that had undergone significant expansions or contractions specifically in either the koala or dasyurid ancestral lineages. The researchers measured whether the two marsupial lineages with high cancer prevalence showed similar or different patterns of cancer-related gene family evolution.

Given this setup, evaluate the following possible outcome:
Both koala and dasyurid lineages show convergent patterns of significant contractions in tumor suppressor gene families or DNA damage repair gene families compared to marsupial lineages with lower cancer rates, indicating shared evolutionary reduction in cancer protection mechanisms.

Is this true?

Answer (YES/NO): NO